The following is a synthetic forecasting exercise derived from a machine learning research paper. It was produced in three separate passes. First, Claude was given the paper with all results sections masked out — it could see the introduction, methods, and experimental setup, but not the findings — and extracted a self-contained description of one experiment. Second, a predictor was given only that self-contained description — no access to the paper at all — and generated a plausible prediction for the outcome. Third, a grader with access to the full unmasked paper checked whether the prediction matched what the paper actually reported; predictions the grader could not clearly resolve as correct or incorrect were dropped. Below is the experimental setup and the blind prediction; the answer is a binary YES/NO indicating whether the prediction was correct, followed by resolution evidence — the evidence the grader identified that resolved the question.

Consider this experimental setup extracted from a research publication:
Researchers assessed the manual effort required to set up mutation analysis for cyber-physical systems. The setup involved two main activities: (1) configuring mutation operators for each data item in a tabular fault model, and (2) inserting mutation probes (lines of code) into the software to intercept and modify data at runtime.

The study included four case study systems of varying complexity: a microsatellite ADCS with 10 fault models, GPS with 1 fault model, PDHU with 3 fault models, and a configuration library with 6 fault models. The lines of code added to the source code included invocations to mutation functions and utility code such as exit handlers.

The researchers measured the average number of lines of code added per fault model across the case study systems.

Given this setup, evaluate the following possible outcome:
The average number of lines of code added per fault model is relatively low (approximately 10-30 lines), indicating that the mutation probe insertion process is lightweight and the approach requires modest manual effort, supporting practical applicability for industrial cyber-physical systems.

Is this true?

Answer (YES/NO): NO